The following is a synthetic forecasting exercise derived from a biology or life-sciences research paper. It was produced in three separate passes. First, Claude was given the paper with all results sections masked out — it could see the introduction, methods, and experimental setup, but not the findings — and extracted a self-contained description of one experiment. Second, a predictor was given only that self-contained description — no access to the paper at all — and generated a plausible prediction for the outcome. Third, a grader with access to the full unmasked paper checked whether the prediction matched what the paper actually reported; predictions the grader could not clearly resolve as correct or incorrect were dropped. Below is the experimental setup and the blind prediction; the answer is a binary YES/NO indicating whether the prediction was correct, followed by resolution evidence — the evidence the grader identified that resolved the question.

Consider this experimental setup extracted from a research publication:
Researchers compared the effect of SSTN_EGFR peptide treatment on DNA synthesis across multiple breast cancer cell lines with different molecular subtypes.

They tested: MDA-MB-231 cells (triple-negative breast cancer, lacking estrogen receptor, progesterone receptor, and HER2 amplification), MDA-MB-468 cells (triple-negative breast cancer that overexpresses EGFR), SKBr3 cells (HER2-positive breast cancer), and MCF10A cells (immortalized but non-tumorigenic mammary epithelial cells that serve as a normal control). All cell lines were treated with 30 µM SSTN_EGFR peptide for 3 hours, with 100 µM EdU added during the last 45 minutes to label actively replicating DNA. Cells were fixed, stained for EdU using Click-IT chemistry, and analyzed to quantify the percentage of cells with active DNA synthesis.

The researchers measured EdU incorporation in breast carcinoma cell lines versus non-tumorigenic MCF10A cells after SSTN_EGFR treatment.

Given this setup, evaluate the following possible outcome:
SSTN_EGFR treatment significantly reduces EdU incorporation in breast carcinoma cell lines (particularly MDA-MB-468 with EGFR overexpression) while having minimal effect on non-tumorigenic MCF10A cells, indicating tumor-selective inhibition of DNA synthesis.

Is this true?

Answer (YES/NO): YES